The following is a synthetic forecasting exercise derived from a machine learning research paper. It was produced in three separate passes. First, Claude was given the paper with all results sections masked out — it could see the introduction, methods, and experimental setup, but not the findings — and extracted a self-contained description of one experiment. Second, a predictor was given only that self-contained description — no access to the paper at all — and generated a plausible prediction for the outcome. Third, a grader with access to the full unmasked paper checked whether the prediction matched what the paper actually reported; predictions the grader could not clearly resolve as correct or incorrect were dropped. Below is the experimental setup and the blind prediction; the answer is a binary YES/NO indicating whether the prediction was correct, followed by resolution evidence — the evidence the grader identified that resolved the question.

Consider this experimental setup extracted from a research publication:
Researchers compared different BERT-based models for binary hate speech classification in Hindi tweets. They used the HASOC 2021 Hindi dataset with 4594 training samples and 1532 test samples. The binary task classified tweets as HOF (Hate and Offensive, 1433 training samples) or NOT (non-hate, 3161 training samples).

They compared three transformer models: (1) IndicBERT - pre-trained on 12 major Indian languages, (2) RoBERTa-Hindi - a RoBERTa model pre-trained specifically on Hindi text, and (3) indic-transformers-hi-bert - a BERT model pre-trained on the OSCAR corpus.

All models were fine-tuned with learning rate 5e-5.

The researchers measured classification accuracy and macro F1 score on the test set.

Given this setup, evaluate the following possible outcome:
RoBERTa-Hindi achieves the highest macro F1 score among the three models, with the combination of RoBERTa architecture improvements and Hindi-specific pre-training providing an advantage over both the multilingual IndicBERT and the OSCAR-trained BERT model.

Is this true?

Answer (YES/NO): YES